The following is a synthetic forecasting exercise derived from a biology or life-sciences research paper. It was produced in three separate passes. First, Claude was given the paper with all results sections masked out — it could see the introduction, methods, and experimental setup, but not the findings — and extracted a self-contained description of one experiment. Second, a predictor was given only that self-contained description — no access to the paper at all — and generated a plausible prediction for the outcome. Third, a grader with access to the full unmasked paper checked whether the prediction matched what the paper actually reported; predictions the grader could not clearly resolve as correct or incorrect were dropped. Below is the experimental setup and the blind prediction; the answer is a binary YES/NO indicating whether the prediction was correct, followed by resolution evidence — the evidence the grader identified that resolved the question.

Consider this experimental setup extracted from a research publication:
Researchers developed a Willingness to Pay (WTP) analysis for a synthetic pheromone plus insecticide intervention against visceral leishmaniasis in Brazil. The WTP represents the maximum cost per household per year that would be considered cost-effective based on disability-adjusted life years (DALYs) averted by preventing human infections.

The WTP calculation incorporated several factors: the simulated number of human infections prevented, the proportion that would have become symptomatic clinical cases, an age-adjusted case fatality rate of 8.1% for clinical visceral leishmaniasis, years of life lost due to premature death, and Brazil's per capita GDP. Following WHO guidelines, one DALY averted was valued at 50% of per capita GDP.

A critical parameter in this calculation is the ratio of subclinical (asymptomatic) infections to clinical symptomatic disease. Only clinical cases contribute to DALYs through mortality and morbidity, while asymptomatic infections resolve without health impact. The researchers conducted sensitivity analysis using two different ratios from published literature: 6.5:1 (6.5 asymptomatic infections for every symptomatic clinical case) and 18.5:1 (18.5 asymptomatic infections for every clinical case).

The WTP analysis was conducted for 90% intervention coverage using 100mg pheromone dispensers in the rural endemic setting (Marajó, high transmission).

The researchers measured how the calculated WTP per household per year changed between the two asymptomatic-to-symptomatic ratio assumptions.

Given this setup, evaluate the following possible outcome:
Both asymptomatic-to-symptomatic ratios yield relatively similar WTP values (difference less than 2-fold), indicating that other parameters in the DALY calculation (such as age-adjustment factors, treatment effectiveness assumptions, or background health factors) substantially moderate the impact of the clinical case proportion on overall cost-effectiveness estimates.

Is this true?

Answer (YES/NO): NO